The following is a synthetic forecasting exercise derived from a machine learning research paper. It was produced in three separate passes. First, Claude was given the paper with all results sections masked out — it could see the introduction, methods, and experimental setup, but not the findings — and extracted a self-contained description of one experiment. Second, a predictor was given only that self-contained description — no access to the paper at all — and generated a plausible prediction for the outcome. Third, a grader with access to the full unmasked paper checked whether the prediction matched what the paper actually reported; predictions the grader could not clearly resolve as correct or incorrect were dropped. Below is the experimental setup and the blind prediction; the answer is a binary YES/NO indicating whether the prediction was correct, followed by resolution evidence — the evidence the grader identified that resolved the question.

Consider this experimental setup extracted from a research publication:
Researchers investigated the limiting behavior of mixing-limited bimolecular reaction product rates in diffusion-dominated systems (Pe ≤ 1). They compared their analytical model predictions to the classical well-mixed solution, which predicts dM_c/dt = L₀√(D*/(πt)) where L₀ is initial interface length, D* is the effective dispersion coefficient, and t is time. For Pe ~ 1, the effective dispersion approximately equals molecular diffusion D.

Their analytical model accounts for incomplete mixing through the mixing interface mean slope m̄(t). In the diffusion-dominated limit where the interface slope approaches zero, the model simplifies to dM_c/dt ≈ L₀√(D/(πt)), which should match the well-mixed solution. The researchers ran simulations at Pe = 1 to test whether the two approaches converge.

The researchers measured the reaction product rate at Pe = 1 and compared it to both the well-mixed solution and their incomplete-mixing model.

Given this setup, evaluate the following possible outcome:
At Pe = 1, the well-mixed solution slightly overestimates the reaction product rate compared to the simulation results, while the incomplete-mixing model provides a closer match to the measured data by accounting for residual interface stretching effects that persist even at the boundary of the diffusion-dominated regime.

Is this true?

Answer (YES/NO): NO